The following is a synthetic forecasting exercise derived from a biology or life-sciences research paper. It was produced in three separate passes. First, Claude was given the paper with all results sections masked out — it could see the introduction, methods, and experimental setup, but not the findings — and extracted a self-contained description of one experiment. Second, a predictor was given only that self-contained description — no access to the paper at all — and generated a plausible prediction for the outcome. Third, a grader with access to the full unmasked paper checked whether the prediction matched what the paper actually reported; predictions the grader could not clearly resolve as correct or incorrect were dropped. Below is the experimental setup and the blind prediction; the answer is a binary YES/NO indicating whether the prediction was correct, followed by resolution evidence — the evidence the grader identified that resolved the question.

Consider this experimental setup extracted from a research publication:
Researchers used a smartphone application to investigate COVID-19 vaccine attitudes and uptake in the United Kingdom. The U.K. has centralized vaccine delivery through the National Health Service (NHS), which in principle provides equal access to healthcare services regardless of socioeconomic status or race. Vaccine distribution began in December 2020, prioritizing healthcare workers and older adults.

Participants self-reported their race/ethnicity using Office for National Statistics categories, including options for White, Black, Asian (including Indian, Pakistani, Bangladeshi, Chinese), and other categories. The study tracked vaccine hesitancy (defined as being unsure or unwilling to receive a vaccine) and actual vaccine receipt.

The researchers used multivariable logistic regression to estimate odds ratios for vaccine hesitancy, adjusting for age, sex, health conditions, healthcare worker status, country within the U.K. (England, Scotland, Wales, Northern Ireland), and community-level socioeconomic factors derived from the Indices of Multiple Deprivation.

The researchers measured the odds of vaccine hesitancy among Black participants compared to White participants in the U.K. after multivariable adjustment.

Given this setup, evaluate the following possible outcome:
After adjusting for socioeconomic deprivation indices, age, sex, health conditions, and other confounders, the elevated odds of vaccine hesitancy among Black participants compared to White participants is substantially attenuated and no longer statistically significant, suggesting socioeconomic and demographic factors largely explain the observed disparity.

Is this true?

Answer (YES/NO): NO